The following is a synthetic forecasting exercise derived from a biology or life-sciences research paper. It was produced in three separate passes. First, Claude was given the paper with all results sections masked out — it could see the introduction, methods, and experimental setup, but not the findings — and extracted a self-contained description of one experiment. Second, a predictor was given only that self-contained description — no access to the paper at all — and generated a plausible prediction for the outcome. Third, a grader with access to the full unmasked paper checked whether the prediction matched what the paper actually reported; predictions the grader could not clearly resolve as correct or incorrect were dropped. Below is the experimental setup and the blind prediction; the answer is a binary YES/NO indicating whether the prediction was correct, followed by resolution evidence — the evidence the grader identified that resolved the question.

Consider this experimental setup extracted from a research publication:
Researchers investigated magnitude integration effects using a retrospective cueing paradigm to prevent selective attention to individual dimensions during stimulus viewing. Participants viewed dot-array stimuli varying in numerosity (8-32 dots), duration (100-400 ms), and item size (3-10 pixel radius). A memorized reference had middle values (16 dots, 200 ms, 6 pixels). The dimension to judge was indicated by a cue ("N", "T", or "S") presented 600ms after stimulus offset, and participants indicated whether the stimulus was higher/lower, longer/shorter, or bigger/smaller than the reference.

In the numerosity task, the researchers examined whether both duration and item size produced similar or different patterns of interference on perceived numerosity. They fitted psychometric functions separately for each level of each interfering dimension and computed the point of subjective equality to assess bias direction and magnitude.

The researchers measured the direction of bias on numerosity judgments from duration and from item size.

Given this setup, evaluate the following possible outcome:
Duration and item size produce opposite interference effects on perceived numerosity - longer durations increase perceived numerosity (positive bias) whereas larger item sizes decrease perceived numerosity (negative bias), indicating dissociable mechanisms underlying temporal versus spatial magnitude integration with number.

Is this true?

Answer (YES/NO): YES